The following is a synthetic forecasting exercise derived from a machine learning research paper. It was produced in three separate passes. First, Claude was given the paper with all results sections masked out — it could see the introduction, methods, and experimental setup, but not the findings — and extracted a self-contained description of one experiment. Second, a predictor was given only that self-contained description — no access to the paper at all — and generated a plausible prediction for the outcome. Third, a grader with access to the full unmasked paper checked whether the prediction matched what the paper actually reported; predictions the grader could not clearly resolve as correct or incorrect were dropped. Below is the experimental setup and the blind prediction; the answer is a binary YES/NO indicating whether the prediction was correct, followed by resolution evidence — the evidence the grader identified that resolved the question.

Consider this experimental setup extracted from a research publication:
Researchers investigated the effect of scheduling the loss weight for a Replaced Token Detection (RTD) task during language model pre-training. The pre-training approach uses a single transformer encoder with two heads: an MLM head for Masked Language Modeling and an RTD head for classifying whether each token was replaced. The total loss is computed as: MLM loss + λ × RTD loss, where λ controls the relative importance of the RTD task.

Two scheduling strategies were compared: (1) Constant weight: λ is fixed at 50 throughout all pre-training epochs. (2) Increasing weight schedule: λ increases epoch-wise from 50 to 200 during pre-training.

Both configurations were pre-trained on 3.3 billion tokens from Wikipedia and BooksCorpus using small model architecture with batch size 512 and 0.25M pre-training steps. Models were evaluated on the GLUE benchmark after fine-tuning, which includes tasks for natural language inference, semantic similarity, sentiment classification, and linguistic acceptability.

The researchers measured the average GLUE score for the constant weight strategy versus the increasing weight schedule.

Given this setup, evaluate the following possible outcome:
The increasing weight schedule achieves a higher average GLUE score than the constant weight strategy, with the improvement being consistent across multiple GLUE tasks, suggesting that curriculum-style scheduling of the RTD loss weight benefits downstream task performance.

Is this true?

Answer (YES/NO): NO